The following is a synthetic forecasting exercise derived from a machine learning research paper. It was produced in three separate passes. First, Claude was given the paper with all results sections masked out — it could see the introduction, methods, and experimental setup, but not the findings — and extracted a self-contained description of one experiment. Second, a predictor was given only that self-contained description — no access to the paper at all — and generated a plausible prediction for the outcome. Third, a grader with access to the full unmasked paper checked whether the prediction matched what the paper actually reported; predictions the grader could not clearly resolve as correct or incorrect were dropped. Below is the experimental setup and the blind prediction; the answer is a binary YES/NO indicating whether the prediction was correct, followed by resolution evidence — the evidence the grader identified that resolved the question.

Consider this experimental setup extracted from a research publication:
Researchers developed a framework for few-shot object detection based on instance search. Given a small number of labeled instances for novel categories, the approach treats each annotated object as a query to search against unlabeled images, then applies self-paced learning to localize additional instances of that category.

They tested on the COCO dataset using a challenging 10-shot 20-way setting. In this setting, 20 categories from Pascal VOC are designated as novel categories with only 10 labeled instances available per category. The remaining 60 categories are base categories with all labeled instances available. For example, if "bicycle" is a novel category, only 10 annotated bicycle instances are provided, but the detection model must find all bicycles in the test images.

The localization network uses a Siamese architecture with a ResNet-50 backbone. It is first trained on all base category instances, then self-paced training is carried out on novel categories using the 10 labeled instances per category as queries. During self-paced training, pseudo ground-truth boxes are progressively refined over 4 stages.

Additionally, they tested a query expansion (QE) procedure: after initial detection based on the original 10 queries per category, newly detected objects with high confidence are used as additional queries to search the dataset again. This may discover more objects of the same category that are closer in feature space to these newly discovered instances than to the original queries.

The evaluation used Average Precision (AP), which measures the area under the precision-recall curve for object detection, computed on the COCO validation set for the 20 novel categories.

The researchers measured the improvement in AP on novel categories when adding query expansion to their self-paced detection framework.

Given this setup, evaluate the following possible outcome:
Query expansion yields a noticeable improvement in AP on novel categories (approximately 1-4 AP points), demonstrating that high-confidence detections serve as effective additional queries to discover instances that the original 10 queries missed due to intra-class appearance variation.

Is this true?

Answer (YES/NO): NO